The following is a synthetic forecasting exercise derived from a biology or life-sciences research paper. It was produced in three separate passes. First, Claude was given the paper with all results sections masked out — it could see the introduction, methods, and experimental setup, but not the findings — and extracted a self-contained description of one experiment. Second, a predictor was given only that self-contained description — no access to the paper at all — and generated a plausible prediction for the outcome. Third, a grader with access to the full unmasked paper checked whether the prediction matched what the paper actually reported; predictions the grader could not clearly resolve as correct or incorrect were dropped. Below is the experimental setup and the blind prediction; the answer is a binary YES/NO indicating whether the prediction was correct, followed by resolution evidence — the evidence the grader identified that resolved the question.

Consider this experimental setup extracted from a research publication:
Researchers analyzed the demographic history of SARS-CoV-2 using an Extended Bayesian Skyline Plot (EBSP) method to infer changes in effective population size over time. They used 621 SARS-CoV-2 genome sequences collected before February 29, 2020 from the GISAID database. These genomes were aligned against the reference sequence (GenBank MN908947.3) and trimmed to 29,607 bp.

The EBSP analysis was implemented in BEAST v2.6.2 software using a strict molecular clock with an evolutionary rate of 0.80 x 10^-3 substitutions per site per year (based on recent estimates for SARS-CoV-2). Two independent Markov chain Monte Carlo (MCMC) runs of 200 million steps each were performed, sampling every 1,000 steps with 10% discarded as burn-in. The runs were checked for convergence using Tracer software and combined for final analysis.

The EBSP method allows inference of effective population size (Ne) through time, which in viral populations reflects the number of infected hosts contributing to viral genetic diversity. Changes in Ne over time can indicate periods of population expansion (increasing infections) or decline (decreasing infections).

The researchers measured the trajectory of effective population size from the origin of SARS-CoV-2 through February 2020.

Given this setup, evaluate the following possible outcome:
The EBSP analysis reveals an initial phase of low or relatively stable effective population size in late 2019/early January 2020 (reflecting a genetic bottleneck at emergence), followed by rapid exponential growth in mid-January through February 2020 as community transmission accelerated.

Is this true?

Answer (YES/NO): NO